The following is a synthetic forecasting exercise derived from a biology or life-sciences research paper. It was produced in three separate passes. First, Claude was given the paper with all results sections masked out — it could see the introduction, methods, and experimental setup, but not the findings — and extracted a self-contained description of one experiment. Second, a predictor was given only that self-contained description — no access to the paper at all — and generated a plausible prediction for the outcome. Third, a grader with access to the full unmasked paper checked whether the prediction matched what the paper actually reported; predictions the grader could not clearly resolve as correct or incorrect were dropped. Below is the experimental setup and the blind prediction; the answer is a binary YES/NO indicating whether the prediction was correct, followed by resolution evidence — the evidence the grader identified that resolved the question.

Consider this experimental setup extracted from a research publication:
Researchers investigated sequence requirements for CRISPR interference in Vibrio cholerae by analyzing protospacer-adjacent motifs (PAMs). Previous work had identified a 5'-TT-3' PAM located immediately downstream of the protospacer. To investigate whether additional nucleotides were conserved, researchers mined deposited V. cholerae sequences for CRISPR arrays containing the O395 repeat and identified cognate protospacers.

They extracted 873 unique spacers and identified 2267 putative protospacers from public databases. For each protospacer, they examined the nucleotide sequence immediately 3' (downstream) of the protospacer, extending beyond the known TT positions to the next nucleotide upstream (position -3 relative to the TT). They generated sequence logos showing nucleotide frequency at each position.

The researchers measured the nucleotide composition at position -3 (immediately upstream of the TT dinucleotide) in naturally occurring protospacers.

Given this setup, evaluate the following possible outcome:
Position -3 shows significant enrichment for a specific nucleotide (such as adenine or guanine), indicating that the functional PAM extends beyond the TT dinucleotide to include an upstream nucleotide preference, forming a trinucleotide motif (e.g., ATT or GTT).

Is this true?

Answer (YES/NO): YES